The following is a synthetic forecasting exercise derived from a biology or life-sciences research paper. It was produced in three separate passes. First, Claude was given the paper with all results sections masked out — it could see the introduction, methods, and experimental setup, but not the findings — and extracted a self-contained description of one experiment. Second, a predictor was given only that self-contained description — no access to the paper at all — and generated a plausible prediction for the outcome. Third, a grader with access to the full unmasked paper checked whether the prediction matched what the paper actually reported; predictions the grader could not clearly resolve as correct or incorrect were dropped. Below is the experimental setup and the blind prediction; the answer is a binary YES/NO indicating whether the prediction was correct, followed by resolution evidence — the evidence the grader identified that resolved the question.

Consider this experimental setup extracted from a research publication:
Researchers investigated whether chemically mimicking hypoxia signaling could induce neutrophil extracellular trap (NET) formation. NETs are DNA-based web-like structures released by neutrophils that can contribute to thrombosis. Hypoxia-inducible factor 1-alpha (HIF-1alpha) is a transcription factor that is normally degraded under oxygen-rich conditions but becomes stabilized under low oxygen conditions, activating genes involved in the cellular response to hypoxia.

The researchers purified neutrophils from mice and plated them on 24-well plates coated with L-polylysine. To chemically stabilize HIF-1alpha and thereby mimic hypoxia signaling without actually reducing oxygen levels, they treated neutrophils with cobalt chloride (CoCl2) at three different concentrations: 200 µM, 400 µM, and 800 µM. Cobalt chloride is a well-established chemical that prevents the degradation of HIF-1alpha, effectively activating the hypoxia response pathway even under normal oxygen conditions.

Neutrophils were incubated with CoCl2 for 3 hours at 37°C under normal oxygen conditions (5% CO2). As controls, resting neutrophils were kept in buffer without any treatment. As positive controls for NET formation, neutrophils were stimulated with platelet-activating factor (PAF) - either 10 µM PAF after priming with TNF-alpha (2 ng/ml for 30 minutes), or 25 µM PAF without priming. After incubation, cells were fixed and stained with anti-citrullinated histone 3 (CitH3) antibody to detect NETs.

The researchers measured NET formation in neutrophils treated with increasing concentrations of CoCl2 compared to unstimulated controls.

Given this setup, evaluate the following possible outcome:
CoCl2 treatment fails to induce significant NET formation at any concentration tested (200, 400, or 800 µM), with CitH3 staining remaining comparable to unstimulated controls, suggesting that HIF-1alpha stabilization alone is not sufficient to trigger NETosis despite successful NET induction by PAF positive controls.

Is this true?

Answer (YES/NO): YES